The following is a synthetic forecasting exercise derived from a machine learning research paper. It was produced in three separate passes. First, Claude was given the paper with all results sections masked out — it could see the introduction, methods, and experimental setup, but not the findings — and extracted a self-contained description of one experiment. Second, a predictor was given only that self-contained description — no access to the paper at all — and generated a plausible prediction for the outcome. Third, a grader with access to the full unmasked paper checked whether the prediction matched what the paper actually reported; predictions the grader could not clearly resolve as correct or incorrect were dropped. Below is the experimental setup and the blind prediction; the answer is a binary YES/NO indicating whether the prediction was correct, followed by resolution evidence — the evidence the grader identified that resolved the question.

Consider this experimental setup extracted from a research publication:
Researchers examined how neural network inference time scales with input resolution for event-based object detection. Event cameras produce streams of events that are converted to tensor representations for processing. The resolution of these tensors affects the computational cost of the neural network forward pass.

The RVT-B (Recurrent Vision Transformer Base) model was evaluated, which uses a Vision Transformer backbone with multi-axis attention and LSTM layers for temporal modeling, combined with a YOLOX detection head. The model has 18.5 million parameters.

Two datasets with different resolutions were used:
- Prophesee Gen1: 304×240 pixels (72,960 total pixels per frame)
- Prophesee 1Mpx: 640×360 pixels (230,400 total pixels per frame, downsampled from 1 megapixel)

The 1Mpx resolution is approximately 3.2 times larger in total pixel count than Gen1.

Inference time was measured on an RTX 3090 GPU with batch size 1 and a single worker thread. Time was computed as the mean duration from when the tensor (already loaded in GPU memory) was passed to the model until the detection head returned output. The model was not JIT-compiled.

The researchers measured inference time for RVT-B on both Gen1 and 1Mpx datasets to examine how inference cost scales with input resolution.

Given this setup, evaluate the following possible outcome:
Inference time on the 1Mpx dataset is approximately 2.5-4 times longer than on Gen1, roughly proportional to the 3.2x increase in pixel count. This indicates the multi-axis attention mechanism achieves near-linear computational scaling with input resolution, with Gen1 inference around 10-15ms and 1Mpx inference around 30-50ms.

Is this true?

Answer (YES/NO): NO